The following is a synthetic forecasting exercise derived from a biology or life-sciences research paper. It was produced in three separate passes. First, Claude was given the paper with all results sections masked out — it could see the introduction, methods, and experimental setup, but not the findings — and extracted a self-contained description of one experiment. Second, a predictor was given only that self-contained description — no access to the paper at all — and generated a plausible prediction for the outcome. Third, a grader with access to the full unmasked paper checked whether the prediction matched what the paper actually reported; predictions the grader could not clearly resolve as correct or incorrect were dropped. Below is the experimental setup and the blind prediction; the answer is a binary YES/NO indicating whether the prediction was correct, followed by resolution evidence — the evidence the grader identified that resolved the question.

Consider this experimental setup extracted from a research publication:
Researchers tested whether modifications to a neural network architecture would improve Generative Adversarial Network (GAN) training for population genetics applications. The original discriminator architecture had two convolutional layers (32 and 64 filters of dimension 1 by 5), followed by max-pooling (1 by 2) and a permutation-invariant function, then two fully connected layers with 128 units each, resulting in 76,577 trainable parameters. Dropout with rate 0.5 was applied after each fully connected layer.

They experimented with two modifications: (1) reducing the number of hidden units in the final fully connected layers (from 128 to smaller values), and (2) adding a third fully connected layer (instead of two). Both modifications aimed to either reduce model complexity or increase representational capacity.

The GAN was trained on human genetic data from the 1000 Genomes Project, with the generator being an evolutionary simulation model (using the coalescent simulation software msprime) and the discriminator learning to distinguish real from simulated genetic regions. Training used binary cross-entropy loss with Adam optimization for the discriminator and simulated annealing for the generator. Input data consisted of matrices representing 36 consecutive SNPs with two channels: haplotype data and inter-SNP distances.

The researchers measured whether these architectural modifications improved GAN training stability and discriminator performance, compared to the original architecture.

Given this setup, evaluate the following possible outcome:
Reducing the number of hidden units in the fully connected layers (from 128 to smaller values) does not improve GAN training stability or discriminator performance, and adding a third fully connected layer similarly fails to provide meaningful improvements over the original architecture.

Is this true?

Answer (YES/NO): YES